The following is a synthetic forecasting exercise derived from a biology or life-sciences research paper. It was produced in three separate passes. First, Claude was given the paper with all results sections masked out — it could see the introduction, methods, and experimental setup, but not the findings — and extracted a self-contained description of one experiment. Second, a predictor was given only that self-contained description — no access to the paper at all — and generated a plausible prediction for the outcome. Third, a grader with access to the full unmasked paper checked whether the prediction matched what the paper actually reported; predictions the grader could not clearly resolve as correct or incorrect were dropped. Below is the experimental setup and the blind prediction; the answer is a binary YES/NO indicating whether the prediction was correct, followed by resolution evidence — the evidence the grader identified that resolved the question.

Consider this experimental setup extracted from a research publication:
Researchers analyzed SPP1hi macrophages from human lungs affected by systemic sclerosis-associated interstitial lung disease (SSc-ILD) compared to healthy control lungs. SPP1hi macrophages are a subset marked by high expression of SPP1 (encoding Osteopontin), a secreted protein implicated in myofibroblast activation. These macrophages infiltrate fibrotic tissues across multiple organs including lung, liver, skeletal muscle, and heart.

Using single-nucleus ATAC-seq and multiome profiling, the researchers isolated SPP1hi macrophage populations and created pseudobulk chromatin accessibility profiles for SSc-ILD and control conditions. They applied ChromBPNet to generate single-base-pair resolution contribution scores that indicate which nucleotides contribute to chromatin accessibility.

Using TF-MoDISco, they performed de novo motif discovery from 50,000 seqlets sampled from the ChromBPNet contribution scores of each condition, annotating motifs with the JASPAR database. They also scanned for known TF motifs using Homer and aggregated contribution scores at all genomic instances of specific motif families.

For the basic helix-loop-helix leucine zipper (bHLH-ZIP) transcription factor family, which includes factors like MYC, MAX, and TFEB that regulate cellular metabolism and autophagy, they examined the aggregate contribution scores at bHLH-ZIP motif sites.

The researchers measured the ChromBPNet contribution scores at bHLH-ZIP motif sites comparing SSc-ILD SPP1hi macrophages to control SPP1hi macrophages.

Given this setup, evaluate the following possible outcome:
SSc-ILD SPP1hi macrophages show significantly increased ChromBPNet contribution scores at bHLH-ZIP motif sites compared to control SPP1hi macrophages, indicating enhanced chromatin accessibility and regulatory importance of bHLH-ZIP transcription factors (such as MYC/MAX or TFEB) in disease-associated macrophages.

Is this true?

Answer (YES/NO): YES